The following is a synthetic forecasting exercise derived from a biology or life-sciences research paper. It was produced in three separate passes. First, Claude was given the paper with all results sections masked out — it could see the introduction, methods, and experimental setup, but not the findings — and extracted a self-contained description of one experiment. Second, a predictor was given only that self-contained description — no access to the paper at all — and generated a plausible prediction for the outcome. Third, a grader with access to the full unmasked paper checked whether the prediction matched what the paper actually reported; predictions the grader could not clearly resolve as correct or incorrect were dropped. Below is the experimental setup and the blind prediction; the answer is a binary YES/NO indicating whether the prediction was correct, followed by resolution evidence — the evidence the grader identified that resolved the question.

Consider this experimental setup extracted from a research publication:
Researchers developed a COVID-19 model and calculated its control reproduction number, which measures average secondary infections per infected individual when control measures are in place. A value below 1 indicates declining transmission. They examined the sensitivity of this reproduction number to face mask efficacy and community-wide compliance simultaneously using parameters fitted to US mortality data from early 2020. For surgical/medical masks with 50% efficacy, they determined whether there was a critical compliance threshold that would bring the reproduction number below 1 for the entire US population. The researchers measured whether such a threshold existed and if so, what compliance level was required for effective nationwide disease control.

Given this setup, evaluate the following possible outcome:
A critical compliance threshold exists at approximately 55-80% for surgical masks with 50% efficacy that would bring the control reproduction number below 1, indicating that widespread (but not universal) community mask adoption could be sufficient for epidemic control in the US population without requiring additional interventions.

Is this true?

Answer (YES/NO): NO